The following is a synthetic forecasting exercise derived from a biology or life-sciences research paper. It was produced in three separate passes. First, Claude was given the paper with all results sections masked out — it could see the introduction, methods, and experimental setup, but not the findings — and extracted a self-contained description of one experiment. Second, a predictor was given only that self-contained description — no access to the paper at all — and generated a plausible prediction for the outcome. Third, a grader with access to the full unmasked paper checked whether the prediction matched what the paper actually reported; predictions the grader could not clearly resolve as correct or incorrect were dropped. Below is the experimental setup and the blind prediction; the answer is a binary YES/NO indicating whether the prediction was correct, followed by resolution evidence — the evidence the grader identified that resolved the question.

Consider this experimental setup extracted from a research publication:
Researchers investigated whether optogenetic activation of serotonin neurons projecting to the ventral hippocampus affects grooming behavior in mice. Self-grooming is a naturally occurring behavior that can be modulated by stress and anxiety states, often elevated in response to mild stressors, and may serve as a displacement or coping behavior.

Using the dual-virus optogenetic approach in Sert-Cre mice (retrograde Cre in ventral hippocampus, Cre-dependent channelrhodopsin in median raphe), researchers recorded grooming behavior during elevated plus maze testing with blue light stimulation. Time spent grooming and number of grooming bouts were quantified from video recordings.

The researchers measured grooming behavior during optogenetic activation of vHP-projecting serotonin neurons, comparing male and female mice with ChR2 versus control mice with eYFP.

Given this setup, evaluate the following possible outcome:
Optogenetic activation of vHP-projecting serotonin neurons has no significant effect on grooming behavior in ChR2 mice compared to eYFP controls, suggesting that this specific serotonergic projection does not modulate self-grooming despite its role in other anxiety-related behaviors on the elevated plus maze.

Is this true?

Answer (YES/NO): NO